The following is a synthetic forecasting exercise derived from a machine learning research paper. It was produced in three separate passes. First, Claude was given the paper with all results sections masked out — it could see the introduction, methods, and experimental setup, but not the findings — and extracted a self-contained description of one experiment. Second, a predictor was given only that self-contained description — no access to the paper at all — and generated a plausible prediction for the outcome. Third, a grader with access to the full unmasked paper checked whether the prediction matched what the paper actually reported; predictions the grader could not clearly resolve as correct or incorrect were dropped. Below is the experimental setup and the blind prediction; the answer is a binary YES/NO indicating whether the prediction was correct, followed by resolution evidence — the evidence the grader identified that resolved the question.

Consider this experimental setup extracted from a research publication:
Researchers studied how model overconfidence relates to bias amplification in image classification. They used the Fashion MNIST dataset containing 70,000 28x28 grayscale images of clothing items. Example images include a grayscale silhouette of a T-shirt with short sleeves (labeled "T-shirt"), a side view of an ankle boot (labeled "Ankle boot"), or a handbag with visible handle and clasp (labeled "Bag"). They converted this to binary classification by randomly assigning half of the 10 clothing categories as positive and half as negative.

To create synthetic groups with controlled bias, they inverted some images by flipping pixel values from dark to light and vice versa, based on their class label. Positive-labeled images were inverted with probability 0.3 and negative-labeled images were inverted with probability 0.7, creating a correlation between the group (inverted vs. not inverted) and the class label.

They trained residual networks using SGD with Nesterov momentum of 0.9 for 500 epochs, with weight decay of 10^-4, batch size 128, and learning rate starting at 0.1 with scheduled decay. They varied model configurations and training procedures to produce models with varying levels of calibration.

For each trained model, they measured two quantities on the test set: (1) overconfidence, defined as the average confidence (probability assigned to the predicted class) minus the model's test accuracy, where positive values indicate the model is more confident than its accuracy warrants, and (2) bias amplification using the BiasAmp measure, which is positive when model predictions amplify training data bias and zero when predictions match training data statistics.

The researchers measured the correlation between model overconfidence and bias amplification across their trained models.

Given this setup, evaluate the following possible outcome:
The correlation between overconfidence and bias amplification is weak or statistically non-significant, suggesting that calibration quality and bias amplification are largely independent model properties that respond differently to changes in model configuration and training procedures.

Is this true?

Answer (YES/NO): NO